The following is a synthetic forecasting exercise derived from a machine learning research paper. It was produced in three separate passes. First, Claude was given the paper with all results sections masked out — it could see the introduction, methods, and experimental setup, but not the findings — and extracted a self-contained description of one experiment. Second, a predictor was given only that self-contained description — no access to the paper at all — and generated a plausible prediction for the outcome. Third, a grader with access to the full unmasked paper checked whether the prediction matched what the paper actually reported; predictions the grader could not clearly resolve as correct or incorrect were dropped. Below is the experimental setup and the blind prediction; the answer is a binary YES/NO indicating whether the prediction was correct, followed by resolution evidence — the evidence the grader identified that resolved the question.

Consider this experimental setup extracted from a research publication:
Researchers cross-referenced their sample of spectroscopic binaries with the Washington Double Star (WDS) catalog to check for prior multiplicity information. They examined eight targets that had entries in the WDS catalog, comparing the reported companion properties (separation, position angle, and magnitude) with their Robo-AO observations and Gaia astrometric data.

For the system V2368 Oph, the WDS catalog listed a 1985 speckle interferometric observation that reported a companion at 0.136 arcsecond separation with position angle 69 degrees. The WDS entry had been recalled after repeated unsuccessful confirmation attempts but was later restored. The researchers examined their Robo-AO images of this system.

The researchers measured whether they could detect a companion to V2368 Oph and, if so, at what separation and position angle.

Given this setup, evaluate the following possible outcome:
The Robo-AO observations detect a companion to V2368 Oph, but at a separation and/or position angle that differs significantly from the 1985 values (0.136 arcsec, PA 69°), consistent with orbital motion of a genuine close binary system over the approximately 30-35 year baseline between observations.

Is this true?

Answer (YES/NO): NO